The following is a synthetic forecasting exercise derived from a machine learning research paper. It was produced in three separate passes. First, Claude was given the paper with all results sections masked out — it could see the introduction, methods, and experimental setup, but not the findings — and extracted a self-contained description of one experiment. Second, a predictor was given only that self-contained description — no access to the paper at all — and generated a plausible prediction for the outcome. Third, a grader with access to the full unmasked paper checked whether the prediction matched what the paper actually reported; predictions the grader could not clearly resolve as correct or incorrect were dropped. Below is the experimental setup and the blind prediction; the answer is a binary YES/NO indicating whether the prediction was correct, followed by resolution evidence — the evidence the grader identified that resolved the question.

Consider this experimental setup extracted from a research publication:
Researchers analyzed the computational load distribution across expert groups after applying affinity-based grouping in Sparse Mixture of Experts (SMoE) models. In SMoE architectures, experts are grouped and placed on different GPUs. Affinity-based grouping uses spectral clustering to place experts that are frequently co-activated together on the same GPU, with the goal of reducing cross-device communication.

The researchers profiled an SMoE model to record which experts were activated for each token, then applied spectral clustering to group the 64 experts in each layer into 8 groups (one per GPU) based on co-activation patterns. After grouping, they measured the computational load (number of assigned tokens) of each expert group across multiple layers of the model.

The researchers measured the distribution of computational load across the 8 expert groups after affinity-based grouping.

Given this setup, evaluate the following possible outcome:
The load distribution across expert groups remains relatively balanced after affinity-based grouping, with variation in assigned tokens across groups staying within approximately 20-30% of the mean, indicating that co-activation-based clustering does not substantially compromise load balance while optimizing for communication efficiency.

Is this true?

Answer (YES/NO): NO